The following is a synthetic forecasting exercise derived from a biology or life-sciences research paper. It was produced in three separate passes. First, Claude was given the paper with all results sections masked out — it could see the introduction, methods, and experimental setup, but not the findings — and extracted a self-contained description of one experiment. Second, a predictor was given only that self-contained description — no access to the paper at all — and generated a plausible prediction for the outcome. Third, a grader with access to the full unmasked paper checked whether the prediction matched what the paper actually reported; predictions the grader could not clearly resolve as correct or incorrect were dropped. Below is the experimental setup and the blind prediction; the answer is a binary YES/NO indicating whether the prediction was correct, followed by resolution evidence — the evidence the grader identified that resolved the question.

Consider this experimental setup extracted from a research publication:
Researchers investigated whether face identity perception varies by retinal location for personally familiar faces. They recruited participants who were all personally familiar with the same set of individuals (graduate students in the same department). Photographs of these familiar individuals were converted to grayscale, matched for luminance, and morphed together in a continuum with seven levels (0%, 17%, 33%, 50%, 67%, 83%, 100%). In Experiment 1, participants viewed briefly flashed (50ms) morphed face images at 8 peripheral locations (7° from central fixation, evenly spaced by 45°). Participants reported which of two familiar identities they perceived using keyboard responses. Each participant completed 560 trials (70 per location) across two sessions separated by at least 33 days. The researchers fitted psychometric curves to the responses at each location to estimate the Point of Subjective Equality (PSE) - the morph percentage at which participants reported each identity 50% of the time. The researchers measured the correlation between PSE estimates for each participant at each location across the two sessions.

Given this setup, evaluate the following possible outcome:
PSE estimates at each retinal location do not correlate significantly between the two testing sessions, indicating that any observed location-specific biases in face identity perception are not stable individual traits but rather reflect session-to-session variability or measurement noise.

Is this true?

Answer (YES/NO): NO